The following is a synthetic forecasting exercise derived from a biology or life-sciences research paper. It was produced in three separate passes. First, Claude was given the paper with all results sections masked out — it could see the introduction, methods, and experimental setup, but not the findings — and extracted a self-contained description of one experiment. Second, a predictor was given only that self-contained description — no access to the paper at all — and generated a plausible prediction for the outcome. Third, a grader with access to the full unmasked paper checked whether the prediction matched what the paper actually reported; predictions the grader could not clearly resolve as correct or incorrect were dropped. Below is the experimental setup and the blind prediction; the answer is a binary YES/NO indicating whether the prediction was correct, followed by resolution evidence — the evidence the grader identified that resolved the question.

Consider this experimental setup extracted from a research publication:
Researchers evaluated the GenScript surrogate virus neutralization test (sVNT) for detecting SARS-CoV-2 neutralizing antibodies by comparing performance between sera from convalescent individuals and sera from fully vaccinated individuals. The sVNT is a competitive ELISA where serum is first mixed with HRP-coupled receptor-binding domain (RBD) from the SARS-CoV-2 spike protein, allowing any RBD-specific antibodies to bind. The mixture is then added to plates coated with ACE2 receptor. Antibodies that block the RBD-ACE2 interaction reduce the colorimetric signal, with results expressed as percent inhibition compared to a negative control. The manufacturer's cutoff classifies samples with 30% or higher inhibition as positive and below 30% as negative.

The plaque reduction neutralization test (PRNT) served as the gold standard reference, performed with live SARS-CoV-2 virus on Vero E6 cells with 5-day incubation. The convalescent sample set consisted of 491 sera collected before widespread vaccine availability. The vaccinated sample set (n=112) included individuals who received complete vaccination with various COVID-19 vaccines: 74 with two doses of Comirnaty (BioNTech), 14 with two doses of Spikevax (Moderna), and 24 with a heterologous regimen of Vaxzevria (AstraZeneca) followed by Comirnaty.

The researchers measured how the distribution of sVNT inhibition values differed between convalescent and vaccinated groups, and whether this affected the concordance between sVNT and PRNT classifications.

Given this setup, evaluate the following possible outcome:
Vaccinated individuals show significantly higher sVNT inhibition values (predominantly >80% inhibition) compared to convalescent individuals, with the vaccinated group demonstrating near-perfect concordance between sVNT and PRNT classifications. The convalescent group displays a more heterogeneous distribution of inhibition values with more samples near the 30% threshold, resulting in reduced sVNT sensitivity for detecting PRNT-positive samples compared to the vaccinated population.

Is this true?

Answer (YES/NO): NO